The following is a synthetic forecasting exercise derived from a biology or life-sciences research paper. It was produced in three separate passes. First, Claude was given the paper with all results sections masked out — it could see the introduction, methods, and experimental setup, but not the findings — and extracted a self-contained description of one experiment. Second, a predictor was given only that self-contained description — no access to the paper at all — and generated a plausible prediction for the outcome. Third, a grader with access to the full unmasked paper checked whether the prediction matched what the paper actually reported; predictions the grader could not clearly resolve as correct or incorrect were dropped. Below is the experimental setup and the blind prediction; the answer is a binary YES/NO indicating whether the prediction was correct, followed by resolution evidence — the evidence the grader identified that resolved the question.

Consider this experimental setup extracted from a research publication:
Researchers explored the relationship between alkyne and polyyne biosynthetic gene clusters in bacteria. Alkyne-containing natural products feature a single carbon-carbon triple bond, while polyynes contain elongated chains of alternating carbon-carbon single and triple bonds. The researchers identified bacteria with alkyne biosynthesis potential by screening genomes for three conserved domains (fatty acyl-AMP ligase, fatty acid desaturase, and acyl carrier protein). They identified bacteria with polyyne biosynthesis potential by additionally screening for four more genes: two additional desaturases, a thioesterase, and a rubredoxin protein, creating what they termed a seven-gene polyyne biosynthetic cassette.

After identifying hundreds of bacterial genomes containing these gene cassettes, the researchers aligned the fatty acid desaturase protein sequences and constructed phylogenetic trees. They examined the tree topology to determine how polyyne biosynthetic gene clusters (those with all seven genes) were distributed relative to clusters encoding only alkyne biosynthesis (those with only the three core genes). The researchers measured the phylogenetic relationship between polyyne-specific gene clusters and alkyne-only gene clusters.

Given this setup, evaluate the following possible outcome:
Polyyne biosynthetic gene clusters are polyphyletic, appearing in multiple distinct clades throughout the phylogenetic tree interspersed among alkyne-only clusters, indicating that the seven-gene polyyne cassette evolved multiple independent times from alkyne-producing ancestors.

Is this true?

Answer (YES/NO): NO